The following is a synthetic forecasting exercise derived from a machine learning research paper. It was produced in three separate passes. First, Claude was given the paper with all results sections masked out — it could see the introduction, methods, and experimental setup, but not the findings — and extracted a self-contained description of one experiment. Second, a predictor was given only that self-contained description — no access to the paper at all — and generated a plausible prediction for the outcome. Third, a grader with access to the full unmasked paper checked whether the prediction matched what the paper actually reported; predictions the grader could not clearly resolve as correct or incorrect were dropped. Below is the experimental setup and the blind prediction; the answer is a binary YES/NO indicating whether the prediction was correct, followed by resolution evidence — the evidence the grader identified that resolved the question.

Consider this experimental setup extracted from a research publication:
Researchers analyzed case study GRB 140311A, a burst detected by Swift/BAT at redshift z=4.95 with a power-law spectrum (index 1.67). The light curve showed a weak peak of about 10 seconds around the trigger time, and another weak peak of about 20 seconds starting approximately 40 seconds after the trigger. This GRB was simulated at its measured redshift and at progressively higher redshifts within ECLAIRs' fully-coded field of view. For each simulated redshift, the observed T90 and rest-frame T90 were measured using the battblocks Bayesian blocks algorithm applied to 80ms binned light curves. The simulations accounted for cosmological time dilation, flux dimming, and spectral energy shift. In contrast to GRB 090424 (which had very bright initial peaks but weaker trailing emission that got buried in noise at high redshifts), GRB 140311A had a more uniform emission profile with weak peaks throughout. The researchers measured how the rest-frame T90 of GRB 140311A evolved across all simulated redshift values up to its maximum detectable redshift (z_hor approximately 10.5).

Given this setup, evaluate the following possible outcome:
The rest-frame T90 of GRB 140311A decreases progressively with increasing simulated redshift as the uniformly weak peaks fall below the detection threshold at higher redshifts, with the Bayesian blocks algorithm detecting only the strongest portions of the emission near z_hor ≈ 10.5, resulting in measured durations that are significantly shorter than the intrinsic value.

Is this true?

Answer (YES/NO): NO